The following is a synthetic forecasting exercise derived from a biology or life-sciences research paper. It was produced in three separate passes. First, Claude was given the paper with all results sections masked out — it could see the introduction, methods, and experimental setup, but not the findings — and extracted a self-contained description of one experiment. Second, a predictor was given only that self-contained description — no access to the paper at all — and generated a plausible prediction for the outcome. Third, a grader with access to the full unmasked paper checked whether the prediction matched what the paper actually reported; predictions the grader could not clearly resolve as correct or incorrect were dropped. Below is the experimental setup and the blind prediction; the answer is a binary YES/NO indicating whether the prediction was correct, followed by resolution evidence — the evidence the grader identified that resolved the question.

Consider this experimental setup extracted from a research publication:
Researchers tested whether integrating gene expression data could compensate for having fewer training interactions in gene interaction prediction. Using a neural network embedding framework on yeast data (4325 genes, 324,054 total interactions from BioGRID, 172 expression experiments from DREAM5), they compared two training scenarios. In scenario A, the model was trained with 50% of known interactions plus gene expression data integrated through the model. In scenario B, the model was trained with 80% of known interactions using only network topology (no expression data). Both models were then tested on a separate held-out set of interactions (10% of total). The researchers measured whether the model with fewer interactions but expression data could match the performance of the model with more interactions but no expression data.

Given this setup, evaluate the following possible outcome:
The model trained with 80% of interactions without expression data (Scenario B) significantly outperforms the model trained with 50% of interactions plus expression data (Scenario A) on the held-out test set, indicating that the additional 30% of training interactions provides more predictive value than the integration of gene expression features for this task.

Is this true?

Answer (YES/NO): NO